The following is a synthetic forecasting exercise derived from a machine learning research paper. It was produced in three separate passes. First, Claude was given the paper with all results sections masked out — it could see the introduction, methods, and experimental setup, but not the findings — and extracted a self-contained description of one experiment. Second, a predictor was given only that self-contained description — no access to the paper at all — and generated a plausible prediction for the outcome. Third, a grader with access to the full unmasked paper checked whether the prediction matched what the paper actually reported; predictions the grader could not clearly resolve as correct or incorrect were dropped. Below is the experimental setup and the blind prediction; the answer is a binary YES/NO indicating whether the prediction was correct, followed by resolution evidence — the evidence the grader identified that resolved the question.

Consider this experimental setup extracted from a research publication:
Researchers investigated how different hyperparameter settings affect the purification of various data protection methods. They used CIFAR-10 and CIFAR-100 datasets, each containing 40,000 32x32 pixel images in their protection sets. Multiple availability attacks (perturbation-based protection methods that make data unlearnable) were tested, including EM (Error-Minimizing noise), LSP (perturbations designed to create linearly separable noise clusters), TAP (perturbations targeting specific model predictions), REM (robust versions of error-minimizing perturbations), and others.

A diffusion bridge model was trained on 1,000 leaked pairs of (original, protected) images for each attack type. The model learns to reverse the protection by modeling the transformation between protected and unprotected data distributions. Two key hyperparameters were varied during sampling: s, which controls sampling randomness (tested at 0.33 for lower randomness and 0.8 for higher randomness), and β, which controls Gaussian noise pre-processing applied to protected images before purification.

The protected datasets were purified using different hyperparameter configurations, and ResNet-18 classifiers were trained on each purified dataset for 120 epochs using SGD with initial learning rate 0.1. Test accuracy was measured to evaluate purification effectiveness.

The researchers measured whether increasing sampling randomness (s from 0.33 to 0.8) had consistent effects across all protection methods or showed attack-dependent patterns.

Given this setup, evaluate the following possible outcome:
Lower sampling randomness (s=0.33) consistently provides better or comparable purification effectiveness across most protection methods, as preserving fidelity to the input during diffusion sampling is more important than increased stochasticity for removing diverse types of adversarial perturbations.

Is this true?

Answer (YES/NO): NO